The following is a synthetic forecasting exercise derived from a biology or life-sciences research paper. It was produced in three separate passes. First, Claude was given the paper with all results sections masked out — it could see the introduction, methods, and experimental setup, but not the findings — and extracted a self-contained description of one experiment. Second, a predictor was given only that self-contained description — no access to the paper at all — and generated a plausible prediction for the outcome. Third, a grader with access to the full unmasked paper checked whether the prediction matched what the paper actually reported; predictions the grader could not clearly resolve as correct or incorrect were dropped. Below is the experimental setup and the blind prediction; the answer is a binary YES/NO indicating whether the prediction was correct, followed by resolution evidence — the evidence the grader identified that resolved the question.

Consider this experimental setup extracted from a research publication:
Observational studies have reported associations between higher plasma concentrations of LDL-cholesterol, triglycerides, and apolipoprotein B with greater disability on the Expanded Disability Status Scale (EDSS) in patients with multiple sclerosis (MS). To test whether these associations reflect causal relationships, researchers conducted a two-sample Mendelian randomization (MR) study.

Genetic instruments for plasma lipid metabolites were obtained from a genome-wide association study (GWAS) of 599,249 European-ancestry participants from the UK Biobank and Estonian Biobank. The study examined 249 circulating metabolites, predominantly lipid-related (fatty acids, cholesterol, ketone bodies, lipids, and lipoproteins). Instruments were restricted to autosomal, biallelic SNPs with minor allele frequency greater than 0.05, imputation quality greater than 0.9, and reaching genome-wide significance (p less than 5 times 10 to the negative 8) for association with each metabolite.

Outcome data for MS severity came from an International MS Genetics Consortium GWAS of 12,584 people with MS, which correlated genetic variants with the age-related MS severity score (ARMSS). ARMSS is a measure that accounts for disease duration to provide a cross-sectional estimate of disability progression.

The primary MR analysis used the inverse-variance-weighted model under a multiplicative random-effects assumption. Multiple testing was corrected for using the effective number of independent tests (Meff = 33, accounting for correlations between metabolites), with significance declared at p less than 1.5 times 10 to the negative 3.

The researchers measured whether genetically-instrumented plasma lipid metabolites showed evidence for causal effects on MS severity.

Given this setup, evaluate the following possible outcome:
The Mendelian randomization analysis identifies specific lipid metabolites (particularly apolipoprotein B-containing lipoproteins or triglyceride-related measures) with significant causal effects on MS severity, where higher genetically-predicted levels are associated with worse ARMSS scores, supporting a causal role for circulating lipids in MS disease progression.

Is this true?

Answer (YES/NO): NO